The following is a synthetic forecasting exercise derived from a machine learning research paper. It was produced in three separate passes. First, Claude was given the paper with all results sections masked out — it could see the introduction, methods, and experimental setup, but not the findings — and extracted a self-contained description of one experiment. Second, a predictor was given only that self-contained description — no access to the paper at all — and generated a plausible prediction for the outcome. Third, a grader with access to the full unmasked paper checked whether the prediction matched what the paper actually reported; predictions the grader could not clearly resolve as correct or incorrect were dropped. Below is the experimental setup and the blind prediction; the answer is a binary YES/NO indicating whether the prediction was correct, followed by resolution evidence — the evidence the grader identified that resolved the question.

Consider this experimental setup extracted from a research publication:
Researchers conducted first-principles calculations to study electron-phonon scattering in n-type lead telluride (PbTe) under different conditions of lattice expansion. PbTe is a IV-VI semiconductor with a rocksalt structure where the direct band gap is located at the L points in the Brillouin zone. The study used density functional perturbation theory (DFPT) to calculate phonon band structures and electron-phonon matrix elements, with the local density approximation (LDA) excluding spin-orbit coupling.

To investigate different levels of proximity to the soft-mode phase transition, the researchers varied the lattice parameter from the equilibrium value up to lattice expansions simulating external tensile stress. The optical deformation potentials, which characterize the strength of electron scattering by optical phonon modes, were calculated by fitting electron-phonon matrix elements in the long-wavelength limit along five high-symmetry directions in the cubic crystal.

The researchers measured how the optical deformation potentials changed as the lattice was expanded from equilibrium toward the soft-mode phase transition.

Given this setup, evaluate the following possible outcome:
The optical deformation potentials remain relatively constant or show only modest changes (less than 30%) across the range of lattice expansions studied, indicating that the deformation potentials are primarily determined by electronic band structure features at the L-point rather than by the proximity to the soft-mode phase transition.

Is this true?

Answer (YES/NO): YES